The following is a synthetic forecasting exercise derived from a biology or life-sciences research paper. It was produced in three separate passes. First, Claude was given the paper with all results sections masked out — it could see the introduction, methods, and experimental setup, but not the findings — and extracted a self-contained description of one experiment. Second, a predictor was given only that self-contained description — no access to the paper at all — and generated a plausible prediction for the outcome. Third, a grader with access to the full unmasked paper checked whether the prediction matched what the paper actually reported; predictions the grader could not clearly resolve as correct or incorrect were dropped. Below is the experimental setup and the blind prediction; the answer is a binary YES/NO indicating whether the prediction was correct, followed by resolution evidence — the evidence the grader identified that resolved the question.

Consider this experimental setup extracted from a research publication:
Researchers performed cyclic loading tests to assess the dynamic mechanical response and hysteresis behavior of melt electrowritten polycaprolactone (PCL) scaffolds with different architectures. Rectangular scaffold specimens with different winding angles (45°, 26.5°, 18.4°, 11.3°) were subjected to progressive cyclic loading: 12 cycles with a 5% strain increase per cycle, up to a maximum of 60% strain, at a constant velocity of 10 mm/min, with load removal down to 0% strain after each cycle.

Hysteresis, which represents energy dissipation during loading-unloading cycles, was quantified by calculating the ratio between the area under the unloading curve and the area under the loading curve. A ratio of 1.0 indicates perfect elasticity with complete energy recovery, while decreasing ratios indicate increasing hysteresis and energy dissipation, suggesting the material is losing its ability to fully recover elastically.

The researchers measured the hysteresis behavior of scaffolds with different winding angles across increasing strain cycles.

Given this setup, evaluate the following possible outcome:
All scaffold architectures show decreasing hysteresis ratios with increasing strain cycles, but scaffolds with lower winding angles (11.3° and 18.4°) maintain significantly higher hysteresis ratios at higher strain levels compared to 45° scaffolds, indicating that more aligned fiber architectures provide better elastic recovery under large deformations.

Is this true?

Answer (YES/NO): NO